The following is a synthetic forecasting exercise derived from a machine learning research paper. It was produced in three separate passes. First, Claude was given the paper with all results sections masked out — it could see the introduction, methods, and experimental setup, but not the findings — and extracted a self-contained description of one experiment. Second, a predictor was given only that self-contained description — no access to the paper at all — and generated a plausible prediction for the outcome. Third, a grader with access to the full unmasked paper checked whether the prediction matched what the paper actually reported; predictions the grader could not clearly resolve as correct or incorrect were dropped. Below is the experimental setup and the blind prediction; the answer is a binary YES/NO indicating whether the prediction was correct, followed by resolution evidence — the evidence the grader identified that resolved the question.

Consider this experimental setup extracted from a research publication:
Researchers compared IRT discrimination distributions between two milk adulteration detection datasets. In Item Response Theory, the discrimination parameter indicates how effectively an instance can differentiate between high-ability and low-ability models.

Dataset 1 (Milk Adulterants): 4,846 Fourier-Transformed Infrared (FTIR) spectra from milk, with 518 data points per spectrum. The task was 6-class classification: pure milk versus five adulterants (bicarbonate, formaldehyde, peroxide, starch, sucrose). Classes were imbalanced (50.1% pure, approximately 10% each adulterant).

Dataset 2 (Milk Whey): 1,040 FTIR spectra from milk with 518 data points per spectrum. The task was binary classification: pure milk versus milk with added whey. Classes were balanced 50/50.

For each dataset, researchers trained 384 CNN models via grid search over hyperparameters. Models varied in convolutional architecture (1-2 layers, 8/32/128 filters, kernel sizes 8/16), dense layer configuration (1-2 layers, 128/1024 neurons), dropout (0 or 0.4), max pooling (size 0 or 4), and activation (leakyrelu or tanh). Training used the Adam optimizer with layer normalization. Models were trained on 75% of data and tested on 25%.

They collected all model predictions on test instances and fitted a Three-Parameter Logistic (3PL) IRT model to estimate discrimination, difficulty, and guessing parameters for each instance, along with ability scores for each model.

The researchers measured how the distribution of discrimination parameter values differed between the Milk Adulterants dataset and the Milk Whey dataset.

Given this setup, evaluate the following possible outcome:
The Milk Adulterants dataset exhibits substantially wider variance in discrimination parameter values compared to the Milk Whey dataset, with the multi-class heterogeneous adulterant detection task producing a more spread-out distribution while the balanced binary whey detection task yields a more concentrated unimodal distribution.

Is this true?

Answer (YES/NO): NO